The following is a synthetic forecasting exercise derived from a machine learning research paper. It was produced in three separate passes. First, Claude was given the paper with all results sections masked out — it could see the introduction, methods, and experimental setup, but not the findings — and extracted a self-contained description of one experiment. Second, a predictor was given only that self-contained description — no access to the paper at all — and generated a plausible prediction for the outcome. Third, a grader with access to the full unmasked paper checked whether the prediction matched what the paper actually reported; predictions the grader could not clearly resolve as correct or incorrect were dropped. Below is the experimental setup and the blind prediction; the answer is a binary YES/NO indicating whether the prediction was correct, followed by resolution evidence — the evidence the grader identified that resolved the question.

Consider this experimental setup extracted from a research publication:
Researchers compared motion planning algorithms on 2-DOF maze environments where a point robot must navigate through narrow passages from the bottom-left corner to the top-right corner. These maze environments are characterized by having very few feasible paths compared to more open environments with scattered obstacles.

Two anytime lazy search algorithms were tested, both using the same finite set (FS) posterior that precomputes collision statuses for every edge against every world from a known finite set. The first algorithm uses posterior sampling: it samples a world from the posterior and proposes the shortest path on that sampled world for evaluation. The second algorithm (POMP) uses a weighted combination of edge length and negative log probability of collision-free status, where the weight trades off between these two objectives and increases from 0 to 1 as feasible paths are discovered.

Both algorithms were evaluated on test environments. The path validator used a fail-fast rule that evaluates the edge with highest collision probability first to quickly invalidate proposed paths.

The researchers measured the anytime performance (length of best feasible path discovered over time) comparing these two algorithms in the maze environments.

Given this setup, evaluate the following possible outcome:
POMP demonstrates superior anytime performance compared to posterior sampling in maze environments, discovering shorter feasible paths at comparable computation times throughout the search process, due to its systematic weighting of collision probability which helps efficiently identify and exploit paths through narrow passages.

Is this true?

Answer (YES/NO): NO